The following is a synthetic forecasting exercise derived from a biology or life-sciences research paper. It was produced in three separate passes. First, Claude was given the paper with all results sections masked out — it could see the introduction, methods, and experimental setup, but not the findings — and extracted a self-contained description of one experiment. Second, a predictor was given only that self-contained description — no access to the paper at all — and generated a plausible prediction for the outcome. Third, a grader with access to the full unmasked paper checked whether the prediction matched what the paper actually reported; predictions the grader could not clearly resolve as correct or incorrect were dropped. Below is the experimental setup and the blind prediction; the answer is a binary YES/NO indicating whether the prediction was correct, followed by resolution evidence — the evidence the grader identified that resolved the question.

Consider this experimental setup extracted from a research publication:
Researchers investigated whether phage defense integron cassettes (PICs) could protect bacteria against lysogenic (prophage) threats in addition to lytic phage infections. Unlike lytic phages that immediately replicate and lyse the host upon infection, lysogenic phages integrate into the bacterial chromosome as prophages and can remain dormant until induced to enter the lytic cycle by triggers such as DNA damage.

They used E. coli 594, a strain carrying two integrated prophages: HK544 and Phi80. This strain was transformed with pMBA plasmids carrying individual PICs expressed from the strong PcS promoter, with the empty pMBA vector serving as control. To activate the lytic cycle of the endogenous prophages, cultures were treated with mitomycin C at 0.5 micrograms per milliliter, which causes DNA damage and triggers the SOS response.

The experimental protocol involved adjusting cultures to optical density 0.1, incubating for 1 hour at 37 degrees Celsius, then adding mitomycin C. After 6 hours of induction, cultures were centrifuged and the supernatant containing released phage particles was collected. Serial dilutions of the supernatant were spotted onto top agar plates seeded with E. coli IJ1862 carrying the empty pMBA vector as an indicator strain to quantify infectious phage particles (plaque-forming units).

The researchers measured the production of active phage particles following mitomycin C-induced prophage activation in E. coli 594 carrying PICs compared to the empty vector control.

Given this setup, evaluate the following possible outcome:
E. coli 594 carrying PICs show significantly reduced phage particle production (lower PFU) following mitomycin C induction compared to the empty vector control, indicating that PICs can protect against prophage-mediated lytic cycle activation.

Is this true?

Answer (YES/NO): YES